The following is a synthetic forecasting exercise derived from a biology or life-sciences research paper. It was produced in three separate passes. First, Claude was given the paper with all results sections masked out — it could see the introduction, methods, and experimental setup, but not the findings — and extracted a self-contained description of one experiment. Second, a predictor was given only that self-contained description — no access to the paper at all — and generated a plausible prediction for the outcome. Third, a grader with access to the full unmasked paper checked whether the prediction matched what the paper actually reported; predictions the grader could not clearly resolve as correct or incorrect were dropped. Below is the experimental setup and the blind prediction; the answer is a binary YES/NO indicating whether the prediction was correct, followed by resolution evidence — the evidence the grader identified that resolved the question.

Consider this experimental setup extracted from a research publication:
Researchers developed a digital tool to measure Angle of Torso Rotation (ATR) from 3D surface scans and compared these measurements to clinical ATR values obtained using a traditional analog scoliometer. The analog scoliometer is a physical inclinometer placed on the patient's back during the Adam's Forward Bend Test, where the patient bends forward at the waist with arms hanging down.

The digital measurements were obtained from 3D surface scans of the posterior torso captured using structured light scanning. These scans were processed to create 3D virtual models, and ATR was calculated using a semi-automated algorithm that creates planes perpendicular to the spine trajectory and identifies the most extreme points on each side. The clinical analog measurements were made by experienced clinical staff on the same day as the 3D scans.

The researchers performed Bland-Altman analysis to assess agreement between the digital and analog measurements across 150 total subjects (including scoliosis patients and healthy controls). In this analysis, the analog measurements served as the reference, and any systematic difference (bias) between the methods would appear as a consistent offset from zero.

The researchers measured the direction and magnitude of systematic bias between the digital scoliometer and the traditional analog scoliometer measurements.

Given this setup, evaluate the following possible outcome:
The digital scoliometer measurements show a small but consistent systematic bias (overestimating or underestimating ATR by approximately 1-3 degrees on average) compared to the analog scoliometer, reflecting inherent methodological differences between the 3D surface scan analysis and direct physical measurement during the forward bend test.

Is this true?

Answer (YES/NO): NO